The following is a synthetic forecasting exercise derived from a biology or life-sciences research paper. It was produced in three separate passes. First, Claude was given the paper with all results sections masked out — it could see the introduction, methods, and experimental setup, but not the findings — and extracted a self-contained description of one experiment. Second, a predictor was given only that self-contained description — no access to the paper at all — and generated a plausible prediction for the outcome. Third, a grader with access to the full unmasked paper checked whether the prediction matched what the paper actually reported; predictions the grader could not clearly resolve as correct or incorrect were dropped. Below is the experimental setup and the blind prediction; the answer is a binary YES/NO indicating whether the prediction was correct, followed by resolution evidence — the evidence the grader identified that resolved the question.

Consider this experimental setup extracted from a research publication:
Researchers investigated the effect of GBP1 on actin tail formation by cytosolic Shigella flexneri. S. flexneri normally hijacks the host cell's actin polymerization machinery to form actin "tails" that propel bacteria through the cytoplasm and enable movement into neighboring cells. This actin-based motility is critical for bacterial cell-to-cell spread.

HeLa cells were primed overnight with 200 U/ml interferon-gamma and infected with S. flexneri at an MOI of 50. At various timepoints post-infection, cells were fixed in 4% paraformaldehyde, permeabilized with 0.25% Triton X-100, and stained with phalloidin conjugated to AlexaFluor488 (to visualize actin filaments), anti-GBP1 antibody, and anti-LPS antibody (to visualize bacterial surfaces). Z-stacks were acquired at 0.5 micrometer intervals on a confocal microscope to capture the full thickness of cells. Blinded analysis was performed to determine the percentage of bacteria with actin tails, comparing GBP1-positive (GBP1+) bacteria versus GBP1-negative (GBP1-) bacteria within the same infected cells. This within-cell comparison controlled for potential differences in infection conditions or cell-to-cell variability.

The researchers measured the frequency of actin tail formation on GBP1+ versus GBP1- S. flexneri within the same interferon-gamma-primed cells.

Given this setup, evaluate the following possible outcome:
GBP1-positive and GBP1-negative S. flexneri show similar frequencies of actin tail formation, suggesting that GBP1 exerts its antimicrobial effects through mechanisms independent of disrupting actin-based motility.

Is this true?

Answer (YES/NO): NO